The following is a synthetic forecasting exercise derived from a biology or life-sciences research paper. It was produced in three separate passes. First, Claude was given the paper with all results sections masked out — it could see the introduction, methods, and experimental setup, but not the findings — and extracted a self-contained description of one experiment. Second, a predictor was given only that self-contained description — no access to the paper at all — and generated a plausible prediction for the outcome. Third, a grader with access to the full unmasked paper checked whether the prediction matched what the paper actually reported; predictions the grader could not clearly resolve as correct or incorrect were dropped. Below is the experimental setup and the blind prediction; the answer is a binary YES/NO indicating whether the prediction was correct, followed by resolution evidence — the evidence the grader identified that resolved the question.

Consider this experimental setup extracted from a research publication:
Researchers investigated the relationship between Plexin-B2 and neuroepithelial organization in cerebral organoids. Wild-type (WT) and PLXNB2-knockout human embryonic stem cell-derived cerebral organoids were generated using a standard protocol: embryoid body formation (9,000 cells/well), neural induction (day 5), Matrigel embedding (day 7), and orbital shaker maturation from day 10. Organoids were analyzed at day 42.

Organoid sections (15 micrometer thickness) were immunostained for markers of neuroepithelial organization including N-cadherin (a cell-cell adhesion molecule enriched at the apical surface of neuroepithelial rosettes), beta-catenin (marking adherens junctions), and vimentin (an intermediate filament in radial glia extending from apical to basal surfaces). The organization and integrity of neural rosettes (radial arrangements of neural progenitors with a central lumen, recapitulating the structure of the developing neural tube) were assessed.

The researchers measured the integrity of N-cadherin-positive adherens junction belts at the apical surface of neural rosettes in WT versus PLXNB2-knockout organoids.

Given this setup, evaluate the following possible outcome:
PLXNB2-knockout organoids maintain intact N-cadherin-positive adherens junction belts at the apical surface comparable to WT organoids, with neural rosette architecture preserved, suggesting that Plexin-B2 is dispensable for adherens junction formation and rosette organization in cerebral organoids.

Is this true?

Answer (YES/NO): NO